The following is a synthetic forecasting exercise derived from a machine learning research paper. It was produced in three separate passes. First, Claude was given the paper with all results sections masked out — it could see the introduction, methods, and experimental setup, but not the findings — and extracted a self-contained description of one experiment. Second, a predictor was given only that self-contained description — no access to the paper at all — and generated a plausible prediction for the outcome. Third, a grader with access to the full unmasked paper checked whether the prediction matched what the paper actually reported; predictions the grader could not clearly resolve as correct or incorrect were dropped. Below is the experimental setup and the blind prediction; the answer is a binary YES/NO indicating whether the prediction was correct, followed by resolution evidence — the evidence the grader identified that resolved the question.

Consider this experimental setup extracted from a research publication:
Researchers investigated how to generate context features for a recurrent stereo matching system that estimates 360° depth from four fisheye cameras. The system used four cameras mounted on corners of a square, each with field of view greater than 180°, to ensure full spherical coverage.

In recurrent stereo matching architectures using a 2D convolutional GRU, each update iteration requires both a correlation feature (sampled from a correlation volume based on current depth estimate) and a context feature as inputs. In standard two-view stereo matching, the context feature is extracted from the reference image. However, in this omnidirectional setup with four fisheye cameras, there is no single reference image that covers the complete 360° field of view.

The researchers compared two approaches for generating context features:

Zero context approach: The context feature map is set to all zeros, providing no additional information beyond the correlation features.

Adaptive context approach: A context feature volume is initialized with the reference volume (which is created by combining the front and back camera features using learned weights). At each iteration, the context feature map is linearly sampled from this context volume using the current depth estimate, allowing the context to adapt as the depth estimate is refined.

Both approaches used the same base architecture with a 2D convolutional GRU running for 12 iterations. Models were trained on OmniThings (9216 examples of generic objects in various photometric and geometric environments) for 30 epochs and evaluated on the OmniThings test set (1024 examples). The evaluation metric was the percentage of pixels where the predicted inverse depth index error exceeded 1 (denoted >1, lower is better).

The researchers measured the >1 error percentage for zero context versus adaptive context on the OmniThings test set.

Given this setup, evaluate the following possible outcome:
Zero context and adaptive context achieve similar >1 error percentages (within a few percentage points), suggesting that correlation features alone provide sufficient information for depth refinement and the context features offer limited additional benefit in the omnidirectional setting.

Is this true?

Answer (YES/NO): NO